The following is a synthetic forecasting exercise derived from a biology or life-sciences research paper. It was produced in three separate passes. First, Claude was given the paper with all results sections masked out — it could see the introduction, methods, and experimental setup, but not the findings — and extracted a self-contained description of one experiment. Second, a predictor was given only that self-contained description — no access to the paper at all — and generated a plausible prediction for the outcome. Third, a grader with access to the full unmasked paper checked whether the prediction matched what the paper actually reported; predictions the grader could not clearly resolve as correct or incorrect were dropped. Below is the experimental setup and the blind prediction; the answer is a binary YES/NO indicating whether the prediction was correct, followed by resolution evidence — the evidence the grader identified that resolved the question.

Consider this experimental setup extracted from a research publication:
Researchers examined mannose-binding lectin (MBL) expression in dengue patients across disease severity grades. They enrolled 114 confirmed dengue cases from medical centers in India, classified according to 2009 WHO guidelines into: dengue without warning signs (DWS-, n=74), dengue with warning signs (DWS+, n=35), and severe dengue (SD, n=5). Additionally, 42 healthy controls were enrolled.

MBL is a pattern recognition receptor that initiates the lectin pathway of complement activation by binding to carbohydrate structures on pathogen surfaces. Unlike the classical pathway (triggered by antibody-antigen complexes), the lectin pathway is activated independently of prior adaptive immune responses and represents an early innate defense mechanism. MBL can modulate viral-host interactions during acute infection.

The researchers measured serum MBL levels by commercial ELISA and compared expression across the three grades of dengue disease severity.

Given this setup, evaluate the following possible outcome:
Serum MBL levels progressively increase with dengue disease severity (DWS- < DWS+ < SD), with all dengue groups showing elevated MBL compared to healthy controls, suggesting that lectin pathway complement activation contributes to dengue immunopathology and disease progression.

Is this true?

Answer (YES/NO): NO